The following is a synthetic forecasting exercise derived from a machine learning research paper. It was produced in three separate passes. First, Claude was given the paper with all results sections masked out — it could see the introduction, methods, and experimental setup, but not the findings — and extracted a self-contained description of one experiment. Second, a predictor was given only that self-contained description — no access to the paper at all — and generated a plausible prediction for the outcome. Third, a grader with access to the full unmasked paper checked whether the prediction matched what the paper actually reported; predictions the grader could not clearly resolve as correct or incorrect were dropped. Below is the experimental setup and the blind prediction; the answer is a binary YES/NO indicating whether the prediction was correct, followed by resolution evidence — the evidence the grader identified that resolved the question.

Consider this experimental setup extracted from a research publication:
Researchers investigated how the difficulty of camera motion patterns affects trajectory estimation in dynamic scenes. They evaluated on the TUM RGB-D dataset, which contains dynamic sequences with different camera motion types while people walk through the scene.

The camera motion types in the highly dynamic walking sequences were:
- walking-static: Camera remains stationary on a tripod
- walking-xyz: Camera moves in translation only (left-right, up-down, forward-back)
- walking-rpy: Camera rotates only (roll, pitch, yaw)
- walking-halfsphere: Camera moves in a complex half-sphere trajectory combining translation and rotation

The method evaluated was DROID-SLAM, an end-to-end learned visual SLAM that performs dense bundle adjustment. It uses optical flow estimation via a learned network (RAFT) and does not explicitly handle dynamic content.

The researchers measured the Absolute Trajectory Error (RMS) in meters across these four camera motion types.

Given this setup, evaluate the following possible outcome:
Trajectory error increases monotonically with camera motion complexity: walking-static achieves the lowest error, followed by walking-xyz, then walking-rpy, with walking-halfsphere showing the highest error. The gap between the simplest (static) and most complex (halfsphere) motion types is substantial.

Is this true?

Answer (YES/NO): NO